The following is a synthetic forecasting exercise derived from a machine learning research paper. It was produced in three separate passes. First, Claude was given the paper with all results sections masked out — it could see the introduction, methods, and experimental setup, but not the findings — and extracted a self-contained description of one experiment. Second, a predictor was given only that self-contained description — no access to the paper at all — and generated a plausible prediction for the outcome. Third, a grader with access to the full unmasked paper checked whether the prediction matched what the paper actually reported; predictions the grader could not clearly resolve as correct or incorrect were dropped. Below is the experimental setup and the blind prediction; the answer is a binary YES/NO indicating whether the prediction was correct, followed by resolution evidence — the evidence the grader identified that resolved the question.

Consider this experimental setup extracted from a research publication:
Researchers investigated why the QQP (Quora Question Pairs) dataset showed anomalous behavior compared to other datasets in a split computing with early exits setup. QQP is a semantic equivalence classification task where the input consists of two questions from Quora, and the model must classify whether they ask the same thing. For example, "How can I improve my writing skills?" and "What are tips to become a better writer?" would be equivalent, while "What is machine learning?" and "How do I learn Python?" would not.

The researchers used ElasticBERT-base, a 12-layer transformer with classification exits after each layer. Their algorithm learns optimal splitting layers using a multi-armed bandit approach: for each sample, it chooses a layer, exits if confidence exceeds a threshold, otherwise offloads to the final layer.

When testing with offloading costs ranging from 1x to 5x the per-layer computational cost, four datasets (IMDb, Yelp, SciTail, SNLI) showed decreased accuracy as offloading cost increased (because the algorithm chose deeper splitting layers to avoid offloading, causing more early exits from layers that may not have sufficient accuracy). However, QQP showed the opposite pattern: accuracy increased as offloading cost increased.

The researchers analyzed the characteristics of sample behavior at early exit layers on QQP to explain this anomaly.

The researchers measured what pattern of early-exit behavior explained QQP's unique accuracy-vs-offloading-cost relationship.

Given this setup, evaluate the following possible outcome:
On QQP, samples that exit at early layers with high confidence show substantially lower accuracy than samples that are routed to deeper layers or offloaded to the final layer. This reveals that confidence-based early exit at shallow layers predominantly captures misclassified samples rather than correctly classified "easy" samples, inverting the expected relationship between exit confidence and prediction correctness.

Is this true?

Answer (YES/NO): YES